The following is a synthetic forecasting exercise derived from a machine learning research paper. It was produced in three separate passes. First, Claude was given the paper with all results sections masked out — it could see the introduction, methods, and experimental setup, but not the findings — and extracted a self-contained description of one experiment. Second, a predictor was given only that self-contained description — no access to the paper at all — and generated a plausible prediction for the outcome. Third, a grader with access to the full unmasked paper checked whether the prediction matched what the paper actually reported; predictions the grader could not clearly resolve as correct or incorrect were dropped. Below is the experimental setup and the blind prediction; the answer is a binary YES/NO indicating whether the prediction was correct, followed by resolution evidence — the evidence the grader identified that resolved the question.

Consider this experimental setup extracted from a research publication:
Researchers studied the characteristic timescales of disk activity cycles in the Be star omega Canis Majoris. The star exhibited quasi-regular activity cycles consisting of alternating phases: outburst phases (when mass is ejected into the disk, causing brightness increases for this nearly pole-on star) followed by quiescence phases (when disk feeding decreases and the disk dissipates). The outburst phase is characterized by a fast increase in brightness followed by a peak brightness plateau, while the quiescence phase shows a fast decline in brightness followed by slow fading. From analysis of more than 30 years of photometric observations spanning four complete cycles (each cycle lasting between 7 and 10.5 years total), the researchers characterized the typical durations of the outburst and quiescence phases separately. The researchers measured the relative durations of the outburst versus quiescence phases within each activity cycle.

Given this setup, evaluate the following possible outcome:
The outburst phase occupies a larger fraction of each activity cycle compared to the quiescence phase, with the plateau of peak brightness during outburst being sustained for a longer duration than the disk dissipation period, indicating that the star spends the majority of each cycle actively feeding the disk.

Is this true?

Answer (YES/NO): NO